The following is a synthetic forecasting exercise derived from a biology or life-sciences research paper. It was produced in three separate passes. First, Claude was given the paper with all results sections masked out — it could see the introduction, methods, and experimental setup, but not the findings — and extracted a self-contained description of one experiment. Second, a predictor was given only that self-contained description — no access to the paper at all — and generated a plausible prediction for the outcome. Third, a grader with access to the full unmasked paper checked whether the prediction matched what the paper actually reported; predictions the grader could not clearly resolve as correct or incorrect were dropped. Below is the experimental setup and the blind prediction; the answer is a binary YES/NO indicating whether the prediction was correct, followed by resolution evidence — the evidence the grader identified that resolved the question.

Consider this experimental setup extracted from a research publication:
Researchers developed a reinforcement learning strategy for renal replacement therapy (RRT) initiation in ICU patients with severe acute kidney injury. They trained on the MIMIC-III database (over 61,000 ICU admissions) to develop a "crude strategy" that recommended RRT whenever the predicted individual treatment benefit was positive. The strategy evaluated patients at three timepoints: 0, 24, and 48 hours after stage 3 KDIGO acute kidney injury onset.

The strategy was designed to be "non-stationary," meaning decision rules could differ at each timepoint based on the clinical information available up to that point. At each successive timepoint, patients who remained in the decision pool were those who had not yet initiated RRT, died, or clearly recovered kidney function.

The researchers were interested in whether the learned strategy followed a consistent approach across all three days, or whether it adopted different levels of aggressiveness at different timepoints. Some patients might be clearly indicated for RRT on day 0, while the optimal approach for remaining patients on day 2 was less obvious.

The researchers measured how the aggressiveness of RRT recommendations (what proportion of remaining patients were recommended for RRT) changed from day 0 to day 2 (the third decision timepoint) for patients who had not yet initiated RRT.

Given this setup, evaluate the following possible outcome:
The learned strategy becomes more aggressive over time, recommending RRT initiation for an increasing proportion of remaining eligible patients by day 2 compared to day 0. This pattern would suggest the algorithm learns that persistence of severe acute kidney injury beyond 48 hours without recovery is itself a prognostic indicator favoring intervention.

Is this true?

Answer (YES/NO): YES